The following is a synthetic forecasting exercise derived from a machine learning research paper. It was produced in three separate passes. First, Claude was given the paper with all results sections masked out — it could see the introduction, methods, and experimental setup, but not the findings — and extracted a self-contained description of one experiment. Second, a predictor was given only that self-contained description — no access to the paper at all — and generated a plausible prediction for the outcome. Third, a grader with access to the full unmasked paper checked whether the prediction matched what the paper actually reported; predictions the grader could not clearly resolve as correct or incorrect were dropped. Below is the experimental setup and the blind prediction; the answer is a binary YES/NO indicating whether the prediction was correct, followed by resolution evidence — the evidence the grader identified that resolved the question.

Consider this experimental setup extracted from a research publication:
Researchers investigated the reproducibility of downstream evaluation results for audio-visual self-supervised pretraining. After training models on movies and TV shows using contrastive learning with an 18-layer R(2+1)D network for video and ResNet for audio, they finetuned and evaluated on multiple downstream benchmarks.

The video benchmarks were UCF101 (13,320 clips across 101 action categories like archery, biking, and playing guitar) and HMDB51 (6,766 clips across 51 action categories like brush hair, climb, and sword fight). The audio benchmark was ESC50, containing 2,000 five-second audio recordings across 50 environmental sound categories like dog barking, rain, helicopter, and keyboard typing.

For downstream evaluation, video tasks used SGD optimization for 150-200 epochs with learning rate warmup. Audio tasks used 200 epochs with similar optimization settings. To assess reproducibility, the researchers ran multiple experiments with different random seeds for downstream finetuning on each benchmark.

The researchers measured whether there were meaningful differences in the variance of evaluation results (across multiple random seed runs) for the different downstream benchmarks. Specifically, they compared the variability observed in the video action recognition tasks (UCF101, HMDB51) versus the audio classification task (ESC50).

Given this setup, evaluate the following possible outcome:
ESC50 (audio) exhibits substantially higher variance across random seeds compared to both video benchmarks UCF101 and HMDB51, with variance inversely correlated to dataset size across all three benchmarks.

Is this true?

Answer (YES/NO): NO